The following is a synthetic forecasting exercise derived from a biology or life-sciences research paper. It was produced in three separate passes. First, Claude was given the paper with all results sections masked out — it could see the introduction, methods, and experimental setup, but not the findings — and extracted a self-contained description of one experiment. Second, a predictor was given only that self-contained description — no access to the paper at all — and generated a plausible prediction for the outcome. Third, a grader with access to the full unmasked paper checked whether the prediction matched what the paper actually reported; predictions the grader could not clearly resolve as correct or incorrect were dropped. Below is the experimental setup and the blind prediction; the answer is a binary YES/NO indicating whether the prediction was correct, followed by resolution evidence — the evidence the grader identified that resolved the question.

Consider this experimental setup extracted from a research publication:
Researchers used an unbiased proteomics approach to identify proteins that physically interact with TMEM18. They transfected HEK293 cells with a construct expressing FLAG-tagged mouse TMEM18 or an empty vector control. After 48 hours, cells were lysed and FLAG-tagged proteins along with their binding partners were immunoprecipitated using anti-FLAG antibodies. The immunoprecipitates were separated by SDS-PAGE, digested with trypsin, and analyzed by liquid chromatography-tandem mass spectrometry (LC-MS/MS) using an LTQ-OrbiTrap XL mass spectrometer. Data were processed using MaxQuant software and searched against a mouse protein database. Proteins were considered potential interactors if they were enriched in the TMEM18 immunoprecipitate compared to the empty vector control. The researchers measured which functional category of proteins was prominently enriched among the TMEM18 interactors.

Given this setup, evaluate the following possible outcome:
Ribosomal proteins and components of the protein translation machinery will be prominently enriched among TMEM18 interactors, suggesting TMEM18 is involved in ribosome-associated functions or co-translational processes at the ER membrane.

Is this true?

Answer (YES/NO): NO